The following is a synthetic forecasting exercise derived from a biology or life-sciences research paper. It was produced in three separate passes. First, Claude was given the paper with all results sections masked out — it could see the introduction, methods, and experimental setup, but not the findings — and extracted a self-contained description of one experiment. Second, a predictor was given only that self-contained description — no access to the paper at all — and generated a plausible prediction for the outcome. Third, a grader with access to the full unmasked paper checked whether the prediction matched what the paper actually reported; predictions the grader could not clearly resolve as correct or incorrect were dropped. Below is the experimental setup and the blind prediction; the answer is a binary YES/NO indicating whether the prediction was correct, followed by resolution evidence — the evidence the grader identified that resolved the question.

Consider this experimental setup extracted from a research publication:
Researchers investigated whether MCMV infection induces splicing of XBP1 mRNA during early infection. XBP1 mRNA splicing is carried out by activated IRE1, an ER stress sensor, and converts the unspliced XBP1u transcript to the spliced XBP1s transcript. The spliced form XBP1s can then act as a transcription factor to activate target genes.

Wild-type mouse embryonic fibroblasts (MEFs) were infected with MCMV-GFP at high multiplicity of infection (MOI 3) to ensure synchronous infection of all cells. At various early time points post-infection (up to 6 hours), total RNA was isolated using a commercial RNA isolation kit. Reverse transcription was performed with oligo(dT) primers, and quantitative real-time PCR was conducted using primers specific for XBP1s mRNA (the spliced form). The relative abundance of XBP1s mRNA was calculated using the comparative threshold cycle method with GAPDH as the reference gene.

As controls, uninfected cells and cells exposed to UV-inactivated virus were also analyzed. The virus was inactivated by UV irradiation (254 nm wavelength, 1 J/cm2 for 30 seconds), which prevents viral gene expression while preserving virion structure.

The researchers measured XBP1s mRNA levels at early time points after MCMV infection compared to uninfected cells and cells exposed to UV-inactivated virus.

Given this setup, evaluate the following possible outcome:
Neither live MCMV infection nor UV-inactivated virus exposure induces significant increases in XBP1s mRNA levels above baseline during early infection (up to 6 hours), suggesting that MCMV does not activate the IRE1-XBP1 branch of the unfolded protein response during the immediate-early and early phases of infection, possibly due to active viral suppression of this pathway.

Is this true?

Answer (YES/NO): NO